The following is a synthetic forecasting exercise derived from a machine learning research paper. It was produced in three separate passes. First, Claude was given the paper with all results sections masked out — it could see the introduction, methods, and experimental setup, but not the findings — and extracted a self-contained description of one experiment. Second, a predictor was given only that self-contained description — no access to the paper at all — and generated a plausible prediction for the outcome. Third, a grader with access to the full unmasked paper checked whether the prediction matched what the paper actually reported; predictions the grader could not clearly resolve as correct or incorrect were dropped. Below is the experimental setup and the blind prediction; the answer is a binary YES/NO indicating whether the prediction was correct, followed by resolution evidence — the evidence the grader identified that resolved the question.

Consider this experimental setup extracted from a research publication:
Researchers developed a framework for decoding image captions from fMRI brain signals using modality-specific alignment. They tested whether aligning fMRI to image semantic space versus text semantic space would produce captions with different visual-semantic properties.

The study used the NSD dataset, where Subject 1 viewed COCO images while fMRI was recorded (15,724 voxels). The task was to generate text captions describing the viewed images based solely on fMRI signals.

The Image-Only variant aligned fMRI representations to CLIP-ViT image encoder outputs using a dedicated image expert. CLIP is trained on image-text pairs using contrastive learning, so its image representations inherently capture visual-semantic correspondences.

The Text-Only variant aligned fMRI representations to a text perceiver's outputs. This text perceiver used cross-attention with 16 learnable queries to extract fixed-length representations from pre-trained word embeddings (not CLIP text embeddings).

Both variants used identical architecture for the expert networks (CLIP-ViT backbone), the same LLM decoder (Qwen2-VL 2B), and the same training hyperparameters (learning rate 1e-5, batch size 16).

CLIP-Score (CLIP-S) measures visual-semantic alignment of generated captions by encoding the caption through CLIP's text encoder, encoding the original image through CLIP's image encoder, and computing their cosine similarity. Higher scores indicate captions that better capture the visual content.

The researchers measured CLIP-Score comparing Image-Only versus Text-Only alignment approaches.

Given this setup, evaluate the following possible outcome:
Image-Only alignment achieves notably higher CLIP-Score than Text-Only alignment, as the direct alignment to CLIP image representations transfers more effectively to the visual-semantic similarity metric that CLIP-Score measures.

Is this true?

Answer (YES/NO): YES